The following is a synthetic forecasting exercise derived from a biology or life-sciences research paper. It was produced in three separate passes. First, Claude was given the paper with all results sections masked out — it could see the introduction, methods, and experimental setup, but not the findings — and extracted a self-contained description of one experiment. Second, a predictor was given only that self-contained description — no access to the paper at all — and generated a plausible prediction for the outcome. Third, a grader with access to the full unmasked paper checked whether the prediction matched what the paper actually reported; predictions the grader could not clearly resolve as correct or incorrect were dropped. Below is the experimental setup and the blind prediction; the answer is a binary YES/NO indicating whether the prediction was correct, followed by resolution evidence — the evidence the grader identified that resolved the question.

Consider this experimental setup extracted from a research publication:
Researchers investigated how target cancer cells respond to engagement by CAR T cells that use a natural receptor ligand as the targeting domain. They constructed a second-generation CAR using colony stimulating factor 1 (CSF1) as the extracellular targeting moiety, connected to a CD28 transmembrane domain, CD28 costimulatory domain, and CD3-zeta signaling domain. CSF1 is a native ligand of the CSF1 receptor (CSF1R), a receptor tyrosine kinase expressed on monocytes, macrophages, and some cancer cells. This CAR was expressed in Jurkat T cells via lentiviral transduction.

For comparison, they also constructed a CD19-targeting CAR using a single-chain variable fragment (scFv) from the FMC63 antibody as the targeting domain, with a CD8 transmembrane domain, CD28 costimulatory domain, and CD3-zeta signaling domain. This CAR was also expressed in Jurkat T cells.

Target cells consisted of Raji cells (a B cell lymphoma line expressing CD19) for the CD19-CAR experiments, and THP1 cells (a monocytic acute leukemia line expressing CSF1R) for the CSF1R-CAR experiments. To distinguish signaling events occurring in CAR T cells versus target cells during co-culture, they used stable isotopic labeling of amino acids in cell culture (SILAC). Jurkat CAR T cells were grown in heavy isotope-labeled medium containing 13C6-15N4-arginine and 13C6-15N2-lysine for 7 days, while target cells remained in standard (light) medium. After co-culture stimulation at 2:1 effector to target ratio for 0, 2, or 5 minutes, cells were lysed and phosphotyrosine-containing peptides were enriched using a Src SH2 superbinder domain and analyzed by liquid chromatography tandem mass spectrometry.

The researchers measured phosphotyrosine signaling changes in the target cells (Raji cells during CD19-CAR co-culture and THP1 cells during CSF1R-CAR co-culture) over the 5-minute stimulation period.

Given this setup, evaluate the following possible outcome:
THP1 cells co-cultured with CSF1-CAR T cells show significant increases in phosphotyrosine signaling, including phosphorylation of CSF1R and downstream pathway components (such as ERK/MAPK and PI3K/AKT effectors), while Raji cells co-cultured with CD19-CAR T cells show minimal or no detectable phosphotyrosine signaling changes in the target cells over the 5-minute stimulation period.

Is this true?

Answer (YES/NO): YES